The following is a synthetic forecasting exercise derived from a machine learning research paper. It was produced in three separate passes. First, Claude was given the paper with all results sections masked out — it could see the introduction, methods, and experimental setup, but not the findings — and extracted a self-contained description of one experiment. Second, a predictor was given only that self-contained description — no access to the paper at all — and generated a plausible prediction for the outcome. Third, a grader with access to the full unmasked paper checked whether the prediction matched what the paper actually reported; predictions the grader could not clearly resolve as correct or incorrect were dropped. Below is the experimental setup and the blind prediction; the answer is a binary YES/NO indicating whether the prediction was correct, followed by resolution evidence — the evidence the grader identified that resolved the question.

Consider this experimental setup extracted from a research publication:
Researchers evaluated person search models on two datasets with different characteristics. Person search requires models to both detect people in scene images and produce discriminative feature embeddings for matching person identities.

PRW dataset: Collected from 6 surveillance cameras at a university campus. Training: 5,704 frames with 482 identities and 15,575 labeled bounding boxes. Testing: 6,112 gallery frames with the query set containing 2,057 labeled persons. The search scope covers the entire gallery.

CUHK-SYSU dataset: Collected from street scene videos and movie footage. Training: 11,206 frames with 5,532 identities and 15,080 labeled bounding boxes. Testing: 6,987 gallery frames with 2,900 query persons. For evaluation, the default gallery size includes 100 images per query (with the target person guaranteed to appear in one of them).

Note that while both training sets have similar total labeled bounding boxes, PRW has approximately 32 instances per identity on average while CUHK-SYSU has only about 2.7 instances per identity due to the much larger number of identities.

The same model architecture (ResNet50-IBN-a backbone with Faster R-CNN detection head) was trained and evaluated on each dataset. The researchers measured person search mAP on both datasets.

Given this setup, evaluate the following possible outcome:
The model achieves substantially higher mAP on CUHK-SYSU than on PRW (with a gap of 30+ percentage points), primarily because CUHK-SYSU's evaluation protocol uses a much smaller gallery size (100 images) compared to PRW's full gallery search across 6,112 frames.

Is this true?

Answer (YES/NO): YES